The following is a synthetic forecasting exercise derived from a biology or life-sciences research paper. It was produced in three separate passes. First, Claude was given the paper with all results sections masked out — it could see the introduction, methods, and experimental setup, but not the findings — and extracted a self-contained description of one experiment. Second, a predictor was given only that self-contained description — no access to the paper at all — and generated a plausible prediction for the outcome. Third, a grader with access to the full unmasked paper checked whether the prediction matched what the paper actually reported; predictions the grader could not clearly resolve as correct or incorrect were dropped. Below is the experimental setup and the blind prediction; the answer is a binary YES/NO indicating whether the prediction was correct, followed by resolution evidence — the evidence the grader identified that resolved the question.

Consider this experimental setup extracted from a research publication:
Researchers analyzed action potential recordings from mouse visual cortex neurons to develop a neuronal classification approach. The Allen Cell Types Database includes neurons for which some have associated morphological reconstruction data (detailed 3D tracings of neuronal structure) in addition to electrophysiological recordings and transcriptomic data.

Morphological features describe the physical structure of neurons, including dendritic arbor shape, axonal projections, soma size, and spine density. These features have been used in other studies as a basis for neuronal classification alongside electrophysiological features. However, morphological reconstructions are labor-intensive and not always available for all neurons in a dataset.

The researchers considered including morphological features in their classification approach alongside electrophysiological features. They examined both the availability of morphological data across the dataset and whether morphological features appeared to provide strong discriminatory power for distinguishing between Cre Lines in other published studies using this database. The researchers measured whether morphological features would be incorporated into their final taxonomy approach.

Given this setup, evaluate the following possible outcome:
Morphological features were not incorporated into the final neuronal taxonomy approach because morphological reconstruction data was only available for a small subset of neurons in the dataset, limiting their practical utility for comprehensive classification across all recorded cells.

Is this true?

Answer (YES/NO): YES